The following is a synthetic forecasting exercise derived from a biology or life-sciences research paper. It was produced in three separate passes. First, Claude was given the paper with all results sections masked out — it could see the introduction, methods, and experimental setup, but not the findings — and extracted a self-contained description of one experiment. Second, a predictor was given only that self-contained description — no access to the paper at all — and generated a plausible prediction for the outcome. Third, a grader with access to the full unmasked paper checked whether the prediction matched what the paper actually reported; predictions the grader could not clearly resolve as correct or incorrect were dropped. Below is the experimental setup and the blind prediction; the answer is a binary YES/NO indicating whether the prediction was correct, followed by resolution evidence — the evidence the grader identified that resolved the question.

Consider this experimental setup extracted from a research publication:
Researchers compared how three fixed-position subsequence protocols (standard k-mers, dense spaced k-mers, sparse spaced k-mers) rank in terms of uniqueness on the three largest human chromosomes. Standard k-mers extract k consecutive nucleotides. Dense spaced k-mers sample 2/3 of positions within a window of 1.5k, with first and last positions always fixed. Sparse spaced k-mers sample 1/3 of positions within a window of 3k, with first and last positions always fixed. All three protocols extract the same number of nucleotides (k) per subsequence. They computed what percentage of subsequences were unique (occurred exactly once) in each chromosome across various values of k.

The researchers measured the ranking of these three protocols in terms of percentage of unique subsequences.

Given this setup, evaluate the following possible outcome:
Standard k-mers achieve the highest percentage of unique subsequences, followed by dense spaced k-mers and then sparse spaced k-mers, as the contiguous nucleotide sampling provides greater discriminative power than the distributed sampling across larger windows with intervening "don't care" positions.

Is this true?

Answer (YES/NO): NO